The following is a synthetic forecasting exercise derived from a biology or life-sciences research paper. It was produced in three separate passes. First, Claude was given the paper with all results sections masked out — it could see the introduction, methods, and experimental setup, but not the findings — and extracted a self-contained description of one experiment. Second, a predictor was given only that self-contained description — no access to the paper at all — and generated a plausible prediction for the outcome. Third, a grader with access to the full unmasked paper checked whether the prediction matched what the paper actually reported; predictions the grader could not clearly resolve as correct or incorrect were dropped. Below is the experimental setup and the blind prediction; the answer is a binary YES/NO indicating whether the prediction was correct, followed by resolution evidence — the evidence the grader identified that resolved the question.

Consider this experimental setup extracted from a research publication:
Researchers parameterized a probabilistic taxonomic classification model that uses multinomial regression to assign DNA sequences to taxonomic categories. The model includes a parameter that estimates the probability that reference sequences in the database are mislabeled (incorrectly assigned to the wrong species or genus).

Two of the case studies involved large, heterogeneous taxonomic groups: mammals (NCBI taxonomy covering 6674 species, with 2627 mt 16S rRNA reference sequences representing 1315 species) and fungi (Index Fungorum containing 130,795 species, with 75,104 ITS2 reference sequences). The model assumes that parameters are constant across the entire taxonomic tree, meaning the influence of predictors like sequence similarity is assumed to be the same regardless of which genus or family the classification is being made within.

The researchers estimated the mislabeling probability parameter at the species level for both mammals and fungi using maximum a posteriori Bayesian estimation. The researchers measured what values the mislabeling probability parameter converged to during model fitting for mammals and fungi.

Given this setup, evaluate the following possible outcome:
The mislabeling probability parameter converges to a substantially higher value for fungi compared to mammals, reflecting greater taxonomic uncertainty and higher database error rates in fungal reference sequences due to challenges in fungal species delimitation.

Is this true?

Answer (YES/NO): NO